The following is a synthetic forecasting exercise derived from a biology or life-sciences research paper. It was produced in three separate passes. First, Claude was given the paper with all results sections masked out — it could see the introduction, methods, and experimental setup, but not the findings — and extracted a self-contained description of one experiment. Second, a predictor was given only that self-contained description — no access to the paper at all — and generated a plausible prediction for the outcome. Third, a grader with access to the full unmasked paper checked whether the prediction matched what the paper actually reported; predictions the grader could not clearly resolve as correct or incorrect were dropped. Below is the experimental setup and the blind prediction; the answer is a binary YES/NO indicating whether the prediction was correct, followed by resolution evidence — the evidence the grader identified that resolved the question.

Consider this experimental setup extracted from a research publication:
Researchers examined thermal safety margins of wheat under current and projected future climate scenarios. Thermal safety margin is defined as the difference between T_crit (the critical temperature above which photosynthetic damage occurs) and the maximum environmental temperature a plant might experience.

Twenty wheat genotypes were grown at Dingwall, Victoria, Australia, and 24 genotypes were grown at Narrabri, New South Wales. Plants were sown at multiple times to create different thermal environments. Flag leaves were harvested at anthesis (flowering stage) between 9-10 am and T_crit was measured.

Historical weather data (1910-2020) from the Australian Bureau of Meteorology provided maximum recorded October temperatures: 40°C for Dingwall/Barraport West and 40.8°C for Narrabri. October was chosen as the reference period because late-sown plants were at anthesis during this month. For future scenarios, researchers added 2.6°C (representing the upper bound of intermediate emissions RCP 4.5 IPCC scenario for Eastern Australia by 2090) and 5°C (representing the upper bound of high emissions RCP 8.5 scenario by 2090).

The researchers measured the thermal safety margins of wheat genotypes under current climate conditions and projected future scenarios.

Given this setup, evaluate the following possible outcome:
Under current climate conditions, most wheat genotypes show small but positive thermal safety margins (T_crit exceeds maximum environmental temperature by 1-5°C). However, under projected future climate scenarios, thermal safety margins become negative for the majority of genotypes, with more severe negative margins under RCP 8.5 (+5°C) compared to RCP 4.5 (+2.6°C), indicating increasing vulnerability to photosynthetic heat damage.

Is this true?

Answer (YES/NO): NO